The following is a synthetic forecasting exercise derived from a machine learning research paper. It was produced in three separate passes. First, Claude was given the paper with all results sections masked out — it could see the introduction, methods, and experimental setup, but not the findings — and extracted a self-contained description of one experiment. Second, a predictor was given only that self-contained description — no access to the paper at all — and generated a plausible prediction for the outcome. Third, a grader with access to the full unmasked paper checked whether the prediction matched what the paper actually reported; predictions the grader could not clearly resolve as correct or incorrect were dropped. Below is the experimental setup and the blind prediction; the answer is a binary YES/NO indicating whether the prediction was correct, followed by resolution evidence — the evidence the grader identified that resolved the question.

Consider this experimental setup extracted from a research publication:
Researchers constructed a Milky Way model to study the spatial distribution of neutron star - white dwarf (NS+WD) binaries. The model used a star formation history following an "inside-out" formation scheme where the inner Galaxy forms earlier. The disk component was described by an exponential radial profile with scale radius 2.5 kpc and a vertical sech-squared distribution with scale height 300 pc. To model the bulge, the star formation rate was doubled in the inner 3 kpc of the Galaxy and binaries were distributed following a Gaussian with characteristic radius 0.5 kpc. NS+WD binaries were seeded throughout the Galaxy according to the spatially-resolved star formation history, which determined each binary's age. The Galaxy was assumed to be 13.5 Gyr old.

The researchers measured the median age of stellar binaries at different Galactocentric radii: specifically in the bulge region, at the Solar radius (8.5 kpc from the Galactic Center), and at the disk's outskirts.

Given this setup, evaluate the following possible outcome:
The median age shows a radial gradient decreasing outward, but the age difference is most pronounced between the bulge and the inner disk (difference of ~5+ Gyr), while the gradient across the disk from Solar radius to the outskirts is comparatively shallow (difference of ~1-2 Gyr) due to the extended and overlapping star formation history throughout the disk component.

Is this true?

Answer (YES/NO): YES